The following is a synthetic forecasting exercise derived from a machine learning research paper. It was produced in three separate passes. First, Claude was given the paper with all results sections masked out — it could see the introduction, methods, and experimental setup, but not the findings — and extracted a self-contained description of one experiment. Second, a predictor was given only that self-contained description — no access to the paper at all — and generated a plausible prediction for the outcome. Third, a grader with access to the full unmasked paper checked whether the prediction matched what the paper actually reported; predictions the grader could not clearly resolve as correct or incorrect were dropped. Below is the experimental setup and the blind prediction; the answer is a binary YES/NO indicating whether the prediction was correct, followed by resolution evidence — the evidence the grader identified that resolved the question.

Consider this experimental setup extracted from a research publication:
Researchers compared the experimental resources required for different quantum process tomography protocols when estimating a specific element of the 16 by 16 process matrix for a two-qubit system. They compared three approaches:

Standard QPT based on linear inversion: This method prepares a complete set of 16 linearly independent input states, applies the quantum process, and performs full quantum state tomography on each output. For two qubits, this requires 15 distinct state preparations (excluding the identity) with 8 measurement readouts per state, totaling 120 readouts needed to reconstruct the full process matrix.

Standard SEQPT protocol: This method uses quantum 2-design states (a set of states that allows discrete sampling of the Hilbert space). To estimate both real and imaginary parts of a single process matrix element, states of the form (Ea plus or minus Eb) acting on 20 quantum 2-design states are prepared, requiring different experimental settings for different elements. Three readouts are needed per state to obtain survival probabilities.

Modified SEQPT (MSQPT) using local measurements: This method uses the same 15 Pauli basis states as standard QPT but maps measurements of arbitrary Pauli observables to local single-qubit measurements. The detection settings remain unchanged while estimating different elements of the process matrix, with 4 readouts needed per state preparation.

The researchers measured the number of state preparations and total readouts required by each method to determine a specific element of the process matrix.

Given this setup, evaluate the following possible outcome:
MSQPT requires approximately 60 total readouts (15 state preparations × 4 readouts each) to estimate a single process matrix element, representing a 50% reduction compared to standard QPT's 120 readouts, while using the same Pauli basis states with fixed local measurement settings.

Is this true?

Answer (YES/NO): YES